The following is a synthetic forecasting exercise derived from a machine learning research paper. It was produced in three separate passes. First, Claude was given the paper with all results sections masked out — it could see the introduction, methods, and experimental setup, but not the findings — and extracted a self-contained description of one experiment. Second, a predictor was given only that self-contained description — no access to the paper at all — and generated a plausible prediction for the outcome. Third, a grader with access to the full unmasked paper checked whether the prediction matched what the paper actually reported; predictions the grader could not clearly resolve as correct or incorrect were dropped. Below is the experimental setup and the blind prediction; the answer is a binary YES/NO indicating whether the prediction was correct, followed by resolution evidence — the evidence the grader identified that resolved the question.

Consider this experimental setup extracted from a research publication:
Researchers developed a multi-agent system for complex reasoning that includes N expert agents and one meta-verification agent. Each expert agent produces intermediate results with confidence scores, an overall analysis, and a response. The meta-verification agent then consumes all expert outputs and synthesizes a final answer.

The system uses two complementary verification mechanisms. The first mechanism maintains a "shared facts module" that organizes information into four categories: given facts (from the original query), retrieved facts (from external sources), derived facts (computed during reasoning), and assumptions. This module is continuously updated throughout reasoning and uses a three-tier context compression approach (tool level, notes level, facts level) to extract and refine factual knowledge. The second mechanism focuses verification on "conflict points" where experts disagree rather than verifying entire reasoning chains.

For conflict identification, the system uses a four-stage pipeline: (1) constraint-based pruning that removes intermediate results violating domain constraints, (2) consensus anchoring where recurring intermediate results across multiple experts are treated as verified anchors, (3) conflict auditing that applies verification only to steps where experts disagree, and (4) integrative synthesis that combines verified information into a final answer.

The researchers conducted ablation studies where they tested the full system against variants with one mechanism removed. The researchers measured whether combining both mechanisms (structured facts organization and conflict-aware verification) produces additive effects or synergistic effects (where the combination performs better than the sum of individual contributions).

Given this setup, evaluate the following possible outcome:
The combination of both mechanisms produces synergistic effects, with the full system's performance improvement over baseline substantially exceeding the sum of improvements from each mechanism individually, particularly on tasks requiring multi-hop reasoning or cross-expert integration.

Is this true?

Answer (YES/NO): NO